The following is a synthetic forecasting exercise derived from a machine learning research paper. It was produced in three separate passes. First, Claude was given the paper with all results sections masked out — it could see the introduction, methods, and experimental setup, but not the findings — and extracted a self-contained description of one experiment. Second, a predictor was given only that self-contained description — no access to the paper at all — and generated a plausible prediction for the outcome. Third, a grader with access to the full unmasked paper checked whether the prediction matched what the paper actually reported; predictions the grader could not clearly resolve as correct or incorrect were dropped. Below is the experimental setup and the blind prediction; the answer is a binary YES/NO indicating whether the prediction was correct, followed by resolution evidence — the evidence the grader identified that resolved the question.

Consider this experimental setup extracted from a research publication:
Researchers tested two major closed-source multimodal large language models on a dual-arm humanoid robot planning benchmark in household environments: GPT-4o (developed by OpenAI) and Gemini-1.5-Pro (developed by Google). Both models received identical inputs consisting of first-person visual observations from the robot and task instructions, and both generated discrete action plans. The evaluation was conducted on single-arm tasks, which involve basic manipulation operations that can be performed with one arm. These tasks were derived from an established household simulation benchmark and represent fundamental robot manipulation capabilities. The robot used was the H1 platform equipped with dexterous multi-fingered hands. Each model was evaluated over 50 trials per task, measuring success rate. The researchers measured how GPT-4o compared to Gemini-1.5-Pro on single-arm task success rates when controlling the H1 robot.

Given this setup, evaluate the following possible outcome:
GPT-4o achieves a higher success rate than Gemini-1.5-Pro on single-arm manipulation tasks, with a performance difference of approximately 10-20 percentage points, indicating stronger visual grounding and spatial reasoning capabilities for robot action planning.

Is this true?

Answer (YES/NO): YES